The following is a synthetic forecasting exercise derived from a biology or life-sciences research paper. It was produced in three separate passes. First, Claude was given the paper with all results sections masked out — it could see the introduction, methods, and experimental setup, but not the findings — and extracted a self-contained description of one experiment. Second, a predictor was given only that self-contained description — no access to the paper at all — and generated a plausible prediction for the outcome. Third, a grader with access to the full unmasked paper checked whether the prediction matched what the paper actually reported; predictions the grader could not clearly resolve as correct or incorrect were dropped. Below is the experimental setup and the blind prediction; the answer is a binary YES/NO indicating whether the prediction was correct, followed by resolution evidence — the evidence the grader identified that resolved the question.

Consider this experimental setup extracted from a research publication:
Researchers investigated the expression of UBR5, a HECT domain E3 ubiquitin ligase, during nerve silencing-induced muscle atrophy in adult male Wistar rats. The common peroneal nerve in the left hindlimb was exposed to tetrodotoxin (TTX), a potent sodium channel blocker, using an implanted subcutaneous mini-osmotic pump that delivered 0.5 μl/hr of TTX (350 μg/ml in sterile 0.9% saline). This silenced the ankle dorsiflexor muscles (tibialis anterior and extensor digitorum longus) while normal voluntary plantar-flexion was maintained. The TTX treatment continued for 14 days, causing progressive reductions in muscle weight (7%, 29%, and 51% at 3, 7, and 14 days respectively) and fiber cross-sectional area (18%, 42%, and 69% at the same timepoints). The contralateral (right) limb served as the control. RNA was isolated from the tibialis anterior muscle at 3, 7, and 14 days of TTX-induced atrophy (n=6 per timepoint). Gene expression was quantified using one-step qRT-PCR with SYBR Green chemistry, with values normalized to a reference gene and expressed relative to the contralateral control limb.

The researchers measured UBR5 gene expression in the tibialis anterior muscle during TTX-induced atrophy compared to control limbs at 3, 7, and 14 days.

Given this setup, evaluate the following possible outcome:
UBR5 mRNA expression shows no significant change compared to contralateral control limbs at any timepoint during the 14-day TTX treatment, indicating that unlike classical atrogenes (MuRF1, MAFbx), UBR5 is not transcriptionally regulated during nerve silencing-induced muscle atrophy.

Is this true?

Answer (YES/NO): NO